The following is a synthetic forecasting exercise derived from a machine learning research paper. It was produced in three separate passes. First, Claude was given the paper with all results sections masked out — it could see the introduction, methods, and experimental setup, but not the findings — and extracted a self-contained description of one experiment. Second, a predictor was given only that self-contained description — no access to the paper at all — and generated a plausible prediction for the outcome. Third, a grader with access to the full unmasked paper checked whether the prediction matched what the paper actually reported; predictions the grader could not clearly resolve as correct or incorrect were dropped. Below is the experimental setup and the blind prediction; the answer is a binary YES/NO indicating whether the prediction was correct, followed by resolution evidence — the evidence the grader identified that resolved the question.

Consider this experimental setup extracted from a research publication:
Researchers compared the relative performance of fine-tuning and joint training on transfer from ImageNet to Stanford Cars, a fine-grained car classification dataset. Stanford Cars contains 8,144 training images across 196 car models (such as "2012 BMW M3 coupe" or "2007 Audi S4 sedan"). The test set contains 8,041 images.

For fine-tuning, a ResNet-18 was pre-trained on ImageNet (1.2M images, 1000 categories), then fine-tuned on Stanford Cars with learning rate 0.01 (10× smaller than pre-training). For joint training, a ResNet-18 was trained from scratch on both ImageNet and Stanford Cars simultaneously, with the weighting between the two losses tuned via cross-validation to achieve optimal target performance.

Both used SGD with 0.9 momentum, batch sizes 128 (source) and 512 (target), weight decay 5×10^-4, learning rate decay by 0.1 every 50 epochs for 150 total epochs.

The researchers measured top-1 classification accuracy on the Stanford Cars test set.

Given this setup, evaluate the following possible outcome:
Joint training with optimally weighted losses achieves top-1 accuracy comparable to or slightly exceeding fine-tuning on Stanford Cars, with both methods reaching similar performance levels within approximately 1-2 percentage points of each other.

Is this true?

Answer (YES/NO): NO